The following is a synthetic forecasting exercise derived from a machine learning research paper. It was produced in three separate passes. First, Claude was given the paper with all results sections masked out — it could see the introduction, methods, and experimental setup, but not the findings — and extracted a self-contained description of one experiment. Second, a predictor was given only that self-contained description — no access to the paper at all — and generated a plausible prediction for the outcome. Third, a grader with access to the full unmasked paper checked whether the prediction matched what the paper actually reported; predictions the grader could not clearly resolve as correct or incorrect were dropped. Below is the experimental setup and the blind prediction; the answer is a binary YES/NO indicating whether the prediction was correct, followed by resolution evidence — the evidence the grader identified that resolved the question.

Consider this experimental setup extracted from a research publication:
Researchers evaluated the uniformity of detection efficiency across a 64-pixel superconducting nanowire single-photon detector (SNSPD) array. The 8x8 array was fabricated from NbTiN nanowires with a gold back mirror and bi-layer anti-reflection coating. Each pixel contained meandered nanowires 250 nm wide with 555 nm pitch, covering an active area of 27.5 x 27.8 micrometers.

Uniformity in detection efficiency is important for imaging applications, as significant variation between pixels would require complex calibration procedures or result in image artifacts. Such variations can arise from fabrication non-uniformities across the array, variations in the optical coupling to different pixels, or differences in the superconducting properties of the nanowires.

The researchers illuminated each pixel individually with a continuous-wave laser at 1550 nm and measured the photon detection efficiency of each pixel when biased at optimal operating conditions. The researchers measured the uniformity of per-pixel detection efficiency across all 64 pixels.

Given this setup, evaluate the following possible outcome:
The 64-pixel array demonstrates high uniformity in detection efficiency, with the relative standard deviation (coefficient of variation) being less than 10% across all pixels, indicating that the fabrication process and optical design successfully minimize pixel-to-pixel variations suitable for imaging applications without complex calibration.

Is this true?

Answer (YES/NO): YES